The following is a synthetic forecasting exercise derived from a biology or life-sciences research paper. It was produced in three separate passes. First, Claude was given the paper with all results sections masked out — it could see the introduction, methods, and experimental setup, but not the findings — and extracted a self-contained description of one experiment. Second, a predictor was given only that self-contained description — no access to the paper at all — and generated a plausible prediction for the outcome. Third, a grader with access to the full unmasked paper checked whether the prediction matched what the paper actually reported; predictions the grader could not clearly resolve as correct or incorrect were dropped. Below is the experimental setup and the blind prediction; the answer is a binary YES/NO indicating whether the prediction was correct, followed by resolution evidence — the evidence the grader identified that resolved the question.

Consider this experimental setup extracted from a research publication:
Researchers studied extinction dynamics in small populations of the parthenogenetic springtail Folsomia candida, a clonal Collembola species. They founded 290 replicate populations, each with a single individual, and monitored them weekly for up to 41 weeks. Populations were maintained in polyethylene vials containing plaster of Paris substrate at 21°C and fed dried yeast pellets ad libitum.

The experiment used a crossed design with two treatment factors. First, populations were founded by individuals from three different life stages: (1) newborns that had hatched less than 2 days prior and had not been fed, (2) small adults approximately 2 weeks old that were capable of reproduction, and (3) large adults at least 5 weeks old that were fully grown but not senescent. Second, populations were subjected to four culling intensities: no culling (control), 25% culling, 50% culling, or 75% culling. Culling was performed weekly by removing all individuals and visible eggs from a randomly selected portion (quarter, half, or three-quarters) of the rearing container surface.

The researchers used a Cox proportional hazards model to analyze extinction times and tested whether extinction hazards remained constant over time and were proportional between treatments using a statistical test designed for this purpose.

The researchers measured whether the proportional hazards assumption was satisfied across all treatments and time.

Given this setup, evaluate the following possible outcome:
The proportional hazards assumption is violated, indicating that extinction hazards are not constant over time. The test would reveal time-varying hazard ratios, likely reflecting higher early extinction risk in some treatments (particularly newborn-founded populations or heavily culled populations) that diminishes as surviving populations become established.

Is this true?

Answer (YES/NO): NO